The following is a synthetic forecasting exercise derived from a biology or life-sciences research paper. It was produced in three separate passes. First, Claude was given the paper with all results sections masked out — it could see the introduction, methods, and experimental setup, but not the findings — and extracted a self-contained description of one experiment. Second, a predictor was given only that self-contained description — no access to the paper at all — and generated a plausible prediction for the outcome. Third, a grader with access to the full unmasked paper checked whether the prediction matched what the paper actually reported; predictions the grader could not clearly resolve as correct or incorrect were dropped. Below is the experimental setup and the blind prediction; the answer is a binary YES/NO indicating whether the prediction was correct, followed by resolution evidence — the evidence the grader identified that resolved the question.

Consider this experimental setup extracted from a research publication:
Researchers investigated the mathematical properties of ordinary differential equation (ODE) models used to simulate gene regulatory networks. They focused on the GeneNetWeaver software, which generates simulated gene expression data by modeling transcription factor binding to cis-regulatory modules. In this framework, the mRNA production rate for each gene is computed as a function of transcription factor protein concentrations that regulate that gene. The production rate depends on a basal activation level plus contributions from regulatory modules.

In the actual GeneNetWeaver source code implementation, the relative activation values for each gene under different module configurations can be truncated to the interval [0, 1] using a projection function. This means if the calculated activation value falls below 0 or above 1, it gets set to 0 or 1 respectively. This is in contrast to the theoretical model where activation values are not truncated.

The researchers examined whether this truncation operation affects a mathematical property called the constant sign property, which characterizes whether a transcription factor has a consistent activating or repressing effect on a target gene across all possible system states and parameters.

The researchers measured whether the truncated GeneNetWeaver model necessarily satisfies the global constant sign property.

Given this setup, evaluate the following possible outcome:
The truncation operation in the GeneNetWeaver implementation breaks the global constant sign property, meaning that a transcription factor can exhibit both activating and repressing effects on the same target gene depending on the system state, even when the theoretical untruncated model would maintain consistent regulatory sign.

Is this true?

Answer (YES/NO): YES